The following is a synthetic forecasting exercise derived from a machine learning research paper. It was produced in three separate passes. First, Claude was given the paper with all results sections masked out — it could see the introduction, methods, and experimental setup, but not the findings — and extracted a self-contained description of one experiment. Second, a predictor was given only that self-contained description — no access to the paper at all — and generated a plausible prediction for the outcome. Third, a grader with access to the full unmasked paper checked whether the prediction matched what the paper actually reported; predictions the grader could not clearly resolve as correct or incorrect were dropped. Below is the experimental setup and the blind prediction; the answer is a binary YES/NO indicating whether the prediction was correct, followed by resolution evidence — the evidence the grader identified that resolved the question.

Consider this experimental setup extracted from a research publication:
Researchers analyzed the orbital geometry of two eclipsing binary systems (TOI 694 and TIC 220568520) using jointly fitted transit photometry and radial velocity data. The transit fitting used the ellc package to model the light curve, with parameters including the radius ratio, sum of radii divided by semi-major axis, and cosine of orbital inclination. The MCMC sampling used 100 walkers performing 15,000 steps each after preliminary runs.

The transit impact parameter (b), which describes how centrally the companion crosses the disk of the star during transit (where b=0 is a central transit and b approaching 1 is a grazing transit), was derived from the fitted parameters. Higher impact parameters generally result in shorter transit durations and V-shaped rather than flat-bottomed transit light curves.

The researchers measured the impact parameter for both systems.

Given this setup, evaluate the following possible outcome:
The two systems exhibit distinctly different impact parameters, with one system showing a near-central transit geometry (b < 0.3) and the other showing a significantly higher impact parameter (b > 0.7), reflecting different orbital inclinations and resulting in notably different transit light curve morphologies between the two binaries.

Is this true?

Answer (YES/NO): NO